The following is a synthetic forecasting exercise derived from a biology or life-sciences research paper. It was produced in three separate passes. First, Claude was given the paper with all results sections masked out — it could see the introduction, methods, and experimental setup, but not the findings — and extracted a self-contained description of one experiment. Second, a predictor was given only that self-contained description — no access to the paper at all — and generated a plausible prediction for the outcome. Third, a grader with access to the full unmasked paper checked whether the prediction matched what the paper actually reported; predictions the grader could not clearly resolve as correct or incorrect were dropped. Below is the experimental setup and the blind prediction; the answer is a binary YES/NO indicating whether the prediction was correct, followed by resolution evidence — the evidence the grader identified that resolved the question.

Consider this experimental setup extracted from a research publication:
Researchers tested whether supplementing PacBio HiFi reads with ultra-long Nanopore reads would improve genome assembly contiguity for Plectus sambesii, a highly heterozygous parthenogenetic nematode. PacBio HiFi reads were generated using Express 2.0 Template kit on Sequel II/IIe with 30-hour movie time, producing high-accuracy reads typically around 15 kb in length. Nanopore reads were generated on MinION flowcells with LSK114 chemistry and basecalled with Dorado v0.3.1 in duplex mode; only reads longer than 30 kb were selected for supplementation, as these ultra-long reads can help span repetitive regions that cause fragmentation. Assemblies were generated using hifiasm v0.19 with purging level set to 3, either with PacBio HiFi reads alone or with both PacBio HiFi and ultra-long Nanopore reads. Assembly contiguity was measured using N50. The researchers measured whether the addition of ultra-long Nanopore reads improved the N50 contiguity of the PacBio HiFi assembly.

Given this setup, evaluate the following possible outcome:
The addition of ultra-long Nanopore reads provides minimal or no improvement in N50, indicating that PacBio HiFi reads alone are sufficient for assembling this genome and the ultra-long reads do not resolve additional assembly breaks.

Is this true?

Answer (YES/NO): NO